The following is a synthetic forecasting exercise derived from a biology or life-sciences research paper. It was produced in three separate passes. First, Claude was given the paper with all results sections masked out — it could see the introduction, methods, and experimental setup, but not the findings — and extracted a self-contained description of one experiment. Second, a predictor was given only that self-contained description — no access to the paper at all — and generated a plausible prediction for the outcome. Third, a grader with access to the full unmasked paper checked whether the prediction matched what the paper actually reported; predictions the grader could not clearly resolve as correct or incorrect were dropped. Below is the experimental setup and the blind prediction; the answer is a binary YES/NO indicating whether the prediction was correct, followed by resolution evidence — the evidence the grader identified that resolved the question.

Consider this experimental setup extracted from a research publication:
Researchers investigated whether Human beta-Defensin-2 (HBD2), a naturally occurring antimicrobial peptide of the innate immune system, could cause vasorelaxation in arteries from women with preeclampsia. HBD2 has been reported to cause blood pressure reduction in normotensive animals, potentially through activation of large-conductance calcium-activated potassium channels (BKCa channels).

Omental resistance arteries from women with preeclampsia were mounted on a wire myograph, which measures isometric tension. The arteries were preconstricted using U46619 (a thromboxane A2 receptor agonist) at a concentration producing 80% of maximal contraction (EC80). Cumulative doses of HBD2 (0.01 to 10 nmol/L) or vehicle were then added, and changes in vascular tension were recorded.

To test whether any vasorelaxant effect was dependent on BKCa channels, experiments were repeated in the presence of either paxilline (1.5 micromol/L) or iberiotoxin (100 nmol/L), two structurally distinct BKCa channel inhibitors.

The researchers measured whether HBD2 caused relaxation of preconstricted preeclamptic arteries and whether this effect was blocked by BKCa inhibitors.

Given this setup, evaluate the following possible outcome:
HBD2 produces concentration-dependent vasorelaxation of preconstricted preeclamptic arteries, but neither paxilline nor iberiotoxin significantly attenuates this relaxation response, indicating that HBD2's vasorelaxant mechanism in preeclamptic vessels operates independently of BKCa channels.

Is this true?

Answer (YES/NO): NO